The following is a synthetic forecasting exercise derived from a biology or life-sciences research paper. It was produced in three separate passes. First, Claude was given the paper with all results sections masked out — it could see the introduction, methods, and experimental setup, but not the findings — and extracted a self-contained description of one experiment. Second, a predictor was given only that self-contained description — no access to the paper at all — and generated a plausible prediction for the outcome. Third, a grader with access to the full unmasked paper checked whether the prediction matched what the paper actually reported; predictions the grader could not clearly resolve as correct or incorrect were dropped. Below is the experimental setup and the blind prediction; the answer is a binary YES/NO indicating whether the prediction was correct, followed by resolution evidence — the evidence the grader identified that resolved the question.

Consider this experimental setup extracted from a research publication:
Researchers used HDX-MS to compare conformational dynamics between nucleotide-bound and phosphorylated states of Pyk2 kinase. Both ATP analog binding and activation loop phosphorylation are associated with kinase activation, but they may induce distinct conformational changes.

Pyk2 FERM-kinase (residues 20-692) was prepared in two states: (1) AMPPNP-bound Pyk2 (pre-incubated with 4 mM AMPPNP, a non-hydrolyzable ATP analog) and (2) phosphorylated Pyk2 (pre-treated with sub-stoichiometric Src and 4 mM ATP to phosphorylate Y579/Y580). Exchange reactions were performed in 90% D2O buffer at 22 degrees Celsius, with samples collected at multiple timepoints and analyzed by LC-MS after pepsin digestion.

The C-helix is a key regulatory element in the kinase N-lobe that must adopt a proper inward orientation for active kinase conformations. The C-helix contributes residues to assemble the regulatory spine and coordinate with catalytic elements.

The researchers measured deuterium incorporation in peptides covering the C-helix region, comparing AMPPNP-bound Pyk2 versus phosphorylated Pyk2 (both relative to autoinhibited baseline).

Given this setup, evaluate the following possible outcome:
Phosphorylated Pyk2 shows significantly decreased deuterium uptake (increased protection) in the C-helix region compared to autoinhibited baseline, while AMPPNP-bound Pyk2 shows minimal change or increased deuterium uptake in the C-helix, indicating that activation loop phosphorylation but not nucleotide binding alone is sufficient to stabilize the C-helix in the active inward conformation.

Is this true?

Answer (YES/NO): NO